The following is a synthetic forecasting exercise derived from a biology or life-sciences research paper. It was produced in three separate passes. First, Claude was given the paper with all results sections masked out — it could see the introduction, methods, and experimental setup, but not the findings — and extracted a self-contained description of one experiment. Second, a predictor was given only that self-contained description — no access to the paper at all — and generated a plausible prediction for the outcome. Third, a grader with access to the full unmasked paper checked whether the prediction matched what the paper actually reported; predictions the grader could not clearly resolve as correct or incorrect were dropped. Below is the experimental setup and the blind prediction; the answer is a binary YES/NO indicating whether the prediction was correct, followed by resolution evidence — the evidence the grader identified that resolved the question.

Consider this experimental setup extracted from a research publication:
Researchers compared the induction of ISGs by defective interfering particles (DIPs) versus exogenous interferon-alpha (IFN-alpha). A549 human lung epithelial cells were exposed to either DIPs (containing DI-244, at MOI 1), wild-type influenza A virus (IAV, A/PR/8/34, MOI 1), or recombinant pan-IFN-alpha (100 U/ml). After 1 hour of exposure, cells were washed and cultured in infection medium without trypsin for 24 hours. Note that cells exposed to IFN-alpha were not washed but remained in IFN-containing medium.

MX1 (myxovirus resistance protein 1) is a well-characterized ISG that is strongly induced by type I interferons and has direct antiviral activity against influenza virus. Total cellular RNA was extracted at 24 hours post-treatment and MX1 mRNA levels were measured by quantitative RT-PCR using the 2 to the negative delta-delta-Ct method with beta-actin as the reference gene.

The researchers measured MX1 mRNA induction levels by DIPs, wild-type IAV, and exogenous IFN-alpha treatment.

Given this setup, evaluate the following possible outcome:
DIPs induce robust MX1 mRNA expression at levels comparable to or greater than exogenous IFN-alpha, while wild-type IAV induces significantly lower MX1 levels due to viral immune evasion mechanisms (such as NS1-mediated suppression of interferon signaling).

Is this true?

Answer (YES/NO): NO